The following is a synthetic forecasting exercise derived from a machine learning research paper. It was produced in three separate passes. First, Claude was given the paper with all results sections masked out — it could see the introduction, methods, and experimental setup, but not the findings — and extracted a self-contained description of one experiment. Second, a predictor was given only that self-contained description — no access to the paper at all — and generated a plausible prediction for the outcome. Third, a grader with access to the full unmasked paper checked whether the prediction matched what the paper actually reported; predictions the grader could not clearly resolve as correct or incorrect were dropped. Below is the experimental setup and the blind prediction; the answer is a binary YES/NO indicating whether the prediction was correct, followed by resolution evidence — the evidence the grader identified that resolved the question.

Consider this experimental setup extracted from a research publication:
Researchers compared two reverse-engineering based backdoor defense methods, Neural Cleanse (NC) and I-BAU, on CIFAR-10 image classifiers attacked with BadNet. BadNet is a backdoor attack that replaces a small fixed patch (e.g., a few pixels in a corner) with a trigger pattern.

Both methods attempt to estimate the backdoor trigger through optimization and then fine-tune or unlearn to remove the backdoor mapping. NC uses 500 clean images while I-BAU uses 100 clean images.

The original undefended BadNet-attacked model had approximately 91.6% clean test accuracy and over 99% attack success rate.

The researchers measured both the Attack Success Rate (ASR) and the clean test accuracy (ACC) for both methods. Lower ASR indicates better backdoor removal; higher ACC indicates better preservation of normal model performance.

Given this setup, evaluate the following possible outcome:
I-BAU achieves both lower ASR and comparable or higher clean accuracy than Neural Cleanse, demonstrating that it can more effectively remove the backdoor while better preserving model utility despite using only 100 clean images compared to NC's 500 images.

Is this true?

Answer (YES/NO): YES